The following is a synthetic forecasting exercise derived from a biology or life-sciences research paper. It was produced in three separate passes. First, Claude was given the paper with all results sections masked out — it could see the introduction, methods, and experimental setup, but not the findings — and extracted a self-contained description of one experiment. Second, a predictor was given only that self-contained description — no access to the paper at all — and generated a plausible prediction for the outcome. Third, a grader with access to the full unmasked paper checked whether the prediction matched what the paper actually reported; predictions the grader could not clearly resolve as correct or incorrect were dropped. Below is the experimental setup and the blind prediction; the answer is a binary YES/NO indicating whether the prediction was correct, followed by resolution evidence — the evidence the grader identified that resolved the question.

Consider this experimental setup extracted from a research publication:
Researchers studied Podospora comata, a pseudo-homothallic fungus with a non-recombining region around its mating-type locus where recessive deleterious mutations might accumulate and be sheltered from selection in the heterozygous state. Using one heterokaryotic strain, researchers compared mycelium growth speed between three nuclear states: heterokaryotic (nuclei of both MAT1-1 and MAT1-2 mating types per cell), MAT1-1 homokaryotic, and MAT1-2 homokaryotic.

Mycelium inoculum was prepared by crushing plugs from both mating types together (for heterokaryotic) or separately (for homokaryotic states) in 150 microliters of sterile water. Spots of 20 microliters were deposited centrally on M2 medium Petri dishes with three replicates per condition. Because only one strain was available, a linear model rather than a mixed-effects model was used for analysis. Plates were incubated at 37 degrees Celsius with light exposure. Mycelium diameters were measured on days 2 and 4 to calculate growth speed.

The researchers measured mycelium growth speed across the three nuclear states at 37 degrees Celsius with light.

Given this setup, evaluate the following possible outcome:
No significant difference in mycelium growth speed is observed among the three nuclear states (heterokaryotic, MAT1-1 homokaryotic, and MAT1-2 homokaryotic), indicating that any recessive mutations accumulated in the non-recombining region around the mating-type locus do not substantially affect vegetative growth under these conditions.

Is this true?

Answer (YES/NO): YES